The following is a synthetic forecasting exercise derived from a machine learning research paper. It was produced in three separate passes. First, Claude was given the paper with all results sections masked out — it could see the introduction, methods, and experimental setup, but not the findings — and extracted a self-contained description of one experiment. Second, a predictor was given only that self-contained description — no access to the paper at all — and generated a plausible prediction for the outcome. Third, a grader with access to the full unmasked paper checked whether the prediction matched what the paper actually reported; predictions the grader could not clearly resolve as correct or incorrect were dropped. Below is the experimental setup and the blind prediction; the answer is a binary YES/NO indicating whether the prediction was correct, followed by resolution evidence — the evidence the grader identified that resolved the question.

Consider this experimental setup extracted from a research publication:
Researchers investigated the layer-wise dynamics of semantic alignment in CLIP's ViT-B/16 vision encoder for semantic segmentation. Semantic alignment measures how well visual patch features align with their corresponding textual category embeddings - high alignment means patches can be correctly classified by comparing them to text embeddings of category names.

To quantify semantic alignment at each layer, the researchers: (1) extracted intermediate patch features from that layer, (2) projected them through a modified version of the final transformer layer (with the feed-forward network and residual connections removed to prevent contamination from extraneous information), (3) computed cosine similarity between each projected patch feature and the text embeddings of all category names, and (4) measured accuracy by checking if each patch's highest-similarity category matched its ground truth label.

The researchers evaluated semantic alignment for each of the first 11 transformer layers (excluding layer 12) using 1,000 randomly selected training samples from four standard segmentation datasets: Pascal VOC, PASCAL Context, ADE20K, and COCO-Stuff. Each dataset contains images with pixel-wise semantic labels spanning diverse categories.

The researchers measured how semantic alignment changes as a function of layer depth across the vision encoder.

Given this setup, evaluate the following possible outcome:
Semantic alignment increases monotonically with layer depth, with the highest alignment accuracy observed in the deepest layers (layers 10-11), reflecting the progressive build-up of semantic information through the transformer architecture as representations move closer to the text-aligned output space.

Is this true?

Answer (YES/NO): YES